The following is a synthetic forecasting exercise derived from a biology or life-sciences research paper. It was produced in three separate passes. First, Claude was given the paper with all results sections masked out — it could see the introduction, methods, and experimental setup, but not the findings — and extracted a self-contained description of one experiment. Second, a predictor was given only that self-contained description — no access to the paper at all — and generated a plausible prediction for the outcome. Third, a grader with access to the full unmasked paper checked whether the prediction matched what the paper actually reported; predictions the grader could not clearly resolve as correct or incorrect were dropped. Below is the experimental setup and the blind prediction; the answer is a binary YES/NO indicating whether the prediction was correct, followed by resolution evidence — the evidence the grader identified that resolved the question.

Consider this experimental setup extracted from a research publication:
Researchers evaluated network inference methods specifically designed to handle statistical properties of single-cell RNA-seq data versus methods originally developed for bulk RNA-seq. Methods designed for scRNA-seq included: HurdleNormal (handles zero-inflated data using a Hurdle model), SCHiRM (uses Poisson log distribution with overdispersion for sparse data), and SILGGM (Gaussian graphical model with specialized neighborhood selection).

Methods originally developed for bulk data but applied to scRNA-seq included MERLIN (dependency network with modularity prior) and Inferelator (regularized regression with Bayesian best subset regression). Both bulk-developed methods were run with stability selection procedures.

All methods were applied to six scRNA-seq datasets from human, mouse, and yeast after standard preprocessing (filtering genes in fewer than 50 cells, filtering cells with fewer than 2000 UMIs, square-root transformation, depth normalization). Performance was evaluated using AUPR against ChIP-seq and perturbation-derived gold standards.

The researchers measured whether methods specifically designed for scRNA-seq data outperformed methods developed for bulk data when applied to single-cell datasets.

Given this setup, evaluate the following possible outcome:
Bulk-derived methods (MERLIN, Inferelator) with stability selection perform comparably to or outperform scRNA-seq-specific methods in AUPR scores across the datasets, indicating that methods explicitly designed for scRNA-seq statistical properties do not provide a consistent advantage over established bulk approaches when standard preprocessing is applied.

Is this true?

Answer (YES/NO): YES